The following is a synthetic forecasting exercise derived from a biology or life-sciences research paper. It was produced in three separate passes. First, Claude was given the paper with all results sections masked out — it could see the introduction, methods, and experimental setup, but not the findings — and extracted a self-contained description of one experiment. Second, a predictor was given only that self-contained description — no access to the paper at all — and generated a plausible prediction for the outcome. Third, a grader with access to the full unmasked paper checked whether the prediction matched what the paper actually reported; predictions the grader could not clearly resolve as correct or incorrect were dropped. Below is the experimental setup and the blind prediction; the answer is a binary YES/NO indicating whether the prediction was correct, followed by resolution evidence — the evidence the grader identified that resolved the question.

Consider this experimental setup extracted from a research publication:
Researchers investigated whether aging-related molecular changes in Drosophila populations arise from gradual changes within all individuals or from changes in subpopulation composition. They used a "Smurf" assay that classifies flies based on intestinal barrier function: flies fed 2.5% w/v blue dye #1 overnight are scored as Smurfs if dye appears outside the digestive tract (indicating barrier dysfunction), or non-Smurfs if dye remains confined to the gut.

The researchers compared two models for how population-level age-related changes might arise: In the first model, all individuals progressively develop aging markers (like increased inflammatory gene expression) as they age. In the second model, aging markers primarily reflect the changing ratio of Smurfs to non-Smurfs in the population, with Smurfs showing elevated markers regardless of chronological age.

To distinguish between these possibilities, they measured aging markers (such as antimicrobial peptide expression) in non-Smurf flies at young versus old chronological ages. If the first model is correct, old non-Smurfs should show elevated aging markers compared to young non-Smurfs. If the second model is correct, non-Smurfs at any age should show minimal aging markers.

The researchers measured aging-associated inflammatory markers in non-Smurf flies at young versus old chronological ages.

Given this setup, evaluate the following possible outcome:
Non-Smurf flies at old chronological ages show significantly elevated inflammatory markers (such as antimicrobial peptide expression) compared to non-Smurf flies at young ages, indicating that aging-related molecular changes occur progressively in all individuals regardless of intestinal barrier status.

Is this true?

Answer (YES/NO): NO